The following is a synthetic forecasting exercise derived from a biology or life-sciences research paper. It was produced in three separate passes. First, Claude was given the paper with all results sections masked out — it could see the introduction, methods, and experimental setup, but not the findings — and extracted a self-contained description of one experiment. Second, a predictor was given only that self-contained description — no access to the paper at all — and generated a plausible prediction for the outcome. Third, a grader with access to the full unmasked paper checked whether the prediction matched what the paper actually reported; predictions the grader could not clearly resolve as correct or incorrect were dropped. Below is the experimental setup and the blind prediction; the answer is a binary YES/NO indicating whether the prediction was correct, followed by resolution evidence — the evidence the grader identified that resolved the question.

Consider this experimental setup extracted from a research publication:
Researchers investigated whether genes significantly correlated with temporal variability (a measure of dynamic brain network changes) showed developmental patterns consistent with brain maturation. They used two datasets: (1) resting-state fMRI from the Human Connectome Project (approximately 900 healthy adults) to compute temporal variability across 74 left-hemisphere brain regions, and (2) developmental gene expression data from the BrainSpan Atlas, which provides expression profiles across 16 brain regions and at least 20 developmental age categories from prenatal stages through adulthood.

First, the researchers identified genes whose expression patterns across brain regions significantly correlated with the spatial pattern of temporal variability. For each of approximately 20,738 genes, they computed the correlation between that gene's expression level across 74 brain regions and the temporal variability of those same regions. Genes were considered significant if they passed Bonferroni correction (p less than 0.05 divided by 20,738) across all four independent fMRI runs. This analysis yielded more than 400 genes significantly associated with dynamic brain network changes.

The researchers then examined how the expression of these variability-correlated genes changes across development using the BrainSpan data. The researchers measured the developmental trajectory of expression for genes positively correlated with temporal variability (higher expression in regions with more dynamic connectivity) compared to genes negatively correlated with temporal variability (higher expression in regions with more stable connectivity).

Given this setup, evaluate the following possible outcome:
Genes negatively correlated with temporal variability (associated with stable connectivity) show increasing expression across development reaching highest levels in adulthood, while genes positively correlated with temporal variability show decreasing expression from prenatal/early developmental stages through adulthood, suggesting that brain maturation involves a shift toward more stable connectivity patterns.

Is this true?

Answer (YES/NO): YES